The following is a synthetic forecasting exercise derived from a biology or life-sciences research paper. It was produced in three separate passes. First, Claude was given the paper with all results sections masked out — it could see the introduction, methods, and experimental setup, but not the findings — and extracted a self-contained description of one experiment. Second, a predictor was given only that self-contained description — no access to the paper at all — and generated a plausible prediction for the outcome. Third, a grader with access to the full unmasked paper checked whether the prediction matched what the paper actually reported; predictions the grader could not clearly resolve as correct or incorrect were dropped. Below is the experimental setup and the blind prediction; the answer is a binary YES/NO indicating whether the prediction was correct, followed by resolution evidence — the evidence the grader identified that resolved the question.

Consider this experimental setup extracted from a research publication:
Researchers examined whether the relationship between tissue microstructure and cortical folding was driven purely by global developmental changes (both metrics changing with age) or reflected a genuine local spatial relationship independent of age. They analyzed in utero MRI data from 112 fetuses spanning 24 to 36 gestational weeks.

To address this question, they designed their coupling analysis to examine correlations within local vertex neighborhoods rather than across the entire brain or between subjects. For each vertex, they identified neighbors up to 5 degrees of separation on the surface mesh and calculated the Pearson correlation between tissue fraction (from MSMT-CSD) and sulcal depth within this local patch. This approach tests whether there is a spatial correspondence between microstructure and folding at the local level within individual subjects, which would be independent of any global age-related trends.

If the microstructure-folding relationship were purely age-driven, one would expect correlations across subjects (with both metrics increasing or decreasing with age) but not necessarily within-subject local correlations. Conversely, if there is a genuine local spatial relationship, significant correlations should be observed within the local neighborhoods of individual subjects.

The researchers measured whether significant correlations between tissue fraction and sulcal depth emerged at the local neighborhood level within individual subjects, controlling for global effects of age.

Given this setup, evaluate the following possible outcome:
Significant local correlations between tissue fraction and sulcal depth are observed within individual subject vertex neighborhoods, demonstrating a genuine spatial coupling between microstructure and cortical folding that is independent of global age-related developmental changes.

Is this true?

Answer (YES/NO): YES